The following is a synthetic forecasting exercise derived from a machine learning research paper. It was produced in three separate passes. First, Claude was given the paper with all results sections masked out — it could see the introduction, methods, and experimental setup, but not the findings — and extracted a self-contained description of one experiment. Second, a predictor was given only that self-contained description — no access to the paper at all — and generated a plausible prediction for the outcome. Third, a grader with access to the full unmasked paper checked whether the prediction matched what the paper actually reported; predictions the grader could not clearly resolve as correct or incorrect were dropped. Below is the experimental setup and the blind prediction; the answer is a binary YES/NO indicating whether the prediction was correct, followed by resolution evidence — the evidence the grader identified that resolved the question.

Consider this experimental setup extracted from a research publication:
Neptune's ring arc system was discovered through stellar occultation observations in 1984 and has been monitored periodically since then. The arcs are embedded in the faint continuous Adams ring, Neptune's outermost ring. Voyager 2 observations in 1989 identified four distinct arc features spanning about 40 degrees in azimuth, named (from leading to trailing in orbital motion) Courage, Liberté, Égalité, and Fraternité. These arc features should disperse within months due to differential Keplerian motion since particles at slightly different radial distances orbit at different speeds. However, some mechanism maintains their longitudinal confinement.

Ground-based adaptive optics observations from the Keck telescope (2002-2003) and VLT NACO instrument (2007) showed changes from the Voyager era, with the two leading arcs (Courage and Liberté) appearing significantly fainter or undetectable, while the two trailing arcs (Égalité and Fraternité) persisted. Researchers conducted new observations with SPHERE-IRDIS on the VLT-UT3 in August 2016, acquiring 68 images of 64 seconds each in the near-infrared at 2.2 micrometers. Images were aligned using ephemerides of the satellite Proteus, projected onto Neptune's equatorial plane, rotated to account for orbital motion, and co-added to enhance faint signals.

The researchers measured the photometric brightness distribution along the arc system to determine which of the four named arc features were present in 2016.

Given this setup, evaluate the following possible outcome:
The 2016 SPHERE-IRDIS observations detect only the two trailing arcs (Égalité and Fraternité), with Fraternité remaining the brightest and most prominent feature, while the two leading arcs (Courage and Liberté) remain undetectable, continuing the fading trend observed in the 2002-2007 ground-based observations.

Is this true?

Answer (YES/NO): YES